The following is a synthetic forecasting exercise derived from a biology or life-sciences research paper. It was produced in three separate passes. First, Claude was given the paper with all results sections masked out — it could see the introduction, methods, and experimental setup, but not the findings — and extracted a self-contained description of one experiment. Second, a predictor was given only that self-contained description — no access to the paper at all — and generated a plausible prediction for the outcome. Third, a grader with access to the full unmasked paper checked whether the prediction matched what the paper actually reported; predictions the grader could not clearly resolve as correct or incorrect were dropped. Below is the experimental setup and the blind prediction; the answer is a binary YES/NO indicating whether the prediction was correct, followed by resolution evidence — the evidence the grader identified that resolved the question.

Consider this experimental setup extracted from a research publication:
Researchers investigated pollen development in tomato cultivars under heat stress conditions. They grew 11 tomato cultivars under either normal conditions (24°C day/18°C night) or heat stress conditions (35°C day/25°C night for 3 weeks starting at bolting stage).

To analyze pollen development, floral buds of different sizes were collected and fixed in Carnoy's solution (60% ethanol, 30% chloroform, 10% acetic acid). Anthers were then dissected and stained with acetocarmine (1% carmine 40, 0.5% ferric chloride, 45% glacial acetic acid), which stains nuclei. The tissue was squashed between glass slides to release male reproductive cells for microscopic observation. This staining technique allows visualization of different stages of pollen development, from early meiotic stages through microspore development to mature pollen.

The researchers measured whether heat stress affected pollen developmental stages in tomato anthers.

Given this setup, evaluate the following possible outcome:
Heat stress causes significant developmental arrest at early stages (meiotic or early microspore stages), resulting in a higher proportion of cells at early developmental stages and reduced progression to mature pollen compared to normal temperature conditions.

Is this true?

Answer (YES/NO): NO